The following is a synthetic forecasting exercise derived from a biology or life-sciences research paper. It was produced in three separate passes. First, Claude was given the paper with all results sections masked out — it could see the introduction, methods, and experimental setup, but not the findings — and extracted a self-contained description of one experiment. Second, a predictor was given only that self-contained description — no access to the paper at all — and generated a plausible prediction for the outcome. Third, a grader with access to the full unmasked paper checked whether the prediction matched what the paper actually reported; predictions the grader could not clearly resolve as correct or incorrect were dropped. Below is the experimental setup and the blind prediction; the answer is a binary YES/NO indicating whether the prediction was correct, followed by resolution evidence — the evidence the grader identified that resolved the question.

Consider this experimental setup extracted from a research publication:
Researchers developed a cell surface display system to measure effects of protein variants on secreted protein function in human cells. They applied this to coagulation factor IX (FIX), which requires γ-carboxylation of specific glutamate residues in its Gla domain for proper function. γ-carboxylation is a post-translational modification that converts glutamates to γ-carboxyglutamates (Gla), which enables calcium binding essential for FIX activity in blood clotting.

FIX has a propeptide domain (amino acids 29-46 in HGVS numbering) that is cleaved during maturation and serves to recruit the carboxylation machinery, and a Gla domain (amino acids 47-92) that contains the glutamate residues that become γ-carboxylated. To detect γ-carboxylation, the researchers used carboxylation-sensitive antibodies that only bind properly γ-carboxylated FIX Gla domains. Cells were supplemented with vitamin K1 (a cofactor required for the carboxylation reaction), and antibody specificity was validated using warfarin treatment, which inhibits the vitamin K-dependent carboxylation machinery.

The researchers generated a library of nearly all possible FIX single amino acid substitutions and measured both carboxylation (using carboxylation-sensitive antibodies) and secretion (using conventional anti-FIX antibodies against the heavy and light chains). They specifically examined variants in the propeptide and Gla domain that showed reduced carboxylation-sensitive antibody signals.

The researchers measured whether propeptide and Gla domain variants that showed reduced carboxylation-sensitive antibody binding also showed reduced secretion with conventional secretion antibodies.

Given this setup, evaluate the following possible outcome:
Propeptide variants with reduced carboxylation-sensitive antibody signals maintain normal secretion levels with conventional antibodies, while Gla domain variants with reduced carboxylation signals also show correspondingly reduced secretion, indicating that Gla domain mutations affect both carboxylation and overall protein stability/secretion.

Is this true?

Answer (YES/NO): NO